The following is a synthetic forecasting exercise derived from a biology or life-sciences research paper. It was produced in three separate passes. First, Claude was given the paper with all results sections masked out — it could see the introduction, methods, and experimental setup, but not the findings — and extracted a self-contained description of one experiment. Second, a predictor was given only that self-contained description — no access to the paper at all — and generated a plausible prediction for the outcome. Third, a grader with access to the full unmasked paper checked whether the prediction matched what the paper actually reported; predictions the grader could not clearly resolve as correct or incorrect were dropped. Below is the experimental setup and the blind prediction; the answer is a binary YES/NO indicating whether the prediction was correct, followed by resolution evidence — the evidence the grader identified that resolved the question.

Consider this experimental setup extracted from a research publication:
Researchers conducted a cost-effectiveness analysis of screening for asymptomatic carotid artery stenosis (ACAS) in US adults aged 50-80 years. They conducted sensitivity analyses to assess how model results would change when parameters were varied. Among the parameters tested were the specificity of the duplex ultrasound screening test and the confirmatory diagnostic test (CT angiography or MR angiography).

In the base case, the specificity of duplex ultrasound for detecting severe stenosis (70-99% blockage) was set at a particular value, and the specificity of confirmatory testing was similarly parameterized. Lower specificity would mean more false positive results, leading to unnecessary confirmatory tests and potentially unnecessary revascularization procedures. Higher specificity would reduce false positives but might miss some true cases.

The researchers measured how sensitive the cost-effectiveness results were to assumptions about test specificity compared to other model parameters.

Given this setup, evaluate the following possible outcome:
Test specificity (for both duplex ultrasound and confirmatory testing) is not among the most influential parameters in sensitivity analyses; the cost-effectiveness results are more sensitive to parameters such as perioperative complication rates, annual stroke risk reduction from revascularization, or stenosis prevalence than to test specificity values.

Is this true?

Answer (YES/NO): NO